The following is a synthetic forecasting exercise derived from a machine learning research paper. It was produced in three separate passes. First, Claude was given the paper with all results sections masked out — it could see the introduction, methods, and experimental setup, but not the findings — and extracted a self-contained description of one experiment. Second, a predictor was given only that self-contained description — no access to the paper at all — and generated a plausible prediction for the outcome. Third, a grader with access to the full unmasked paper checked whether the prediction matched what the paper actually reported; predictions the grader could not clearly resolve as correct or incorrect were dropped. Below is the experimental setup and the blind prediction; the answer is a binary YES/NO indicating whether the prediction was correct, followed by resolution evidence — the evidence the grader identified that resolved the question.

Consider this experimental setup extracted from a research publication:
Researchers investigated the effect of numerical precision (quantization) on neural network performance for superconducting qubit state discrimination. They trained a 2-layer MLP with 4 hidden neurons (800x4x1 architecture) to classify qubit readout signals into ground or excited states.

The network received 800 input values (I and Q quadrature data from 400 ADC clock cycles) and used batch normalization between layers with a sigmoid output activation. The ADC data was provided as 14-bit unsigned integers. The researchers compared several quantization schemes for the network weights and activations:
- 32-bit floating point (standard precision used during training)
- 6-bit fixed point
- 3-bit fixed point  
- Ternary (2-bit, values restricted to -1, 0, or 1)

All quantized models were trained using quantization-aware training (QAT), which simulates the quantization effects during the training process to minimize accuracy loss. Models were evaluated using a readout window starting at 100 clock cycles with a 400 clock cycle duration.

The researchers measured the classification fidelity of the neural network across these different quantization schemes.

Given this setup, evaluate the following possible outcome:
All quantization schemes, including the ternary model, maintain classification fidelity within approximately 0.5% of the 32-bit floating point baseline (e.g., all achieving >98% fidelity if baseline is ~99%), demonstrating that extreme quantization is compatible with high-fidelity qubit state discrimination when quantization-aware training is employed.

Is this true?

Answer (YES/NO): YES